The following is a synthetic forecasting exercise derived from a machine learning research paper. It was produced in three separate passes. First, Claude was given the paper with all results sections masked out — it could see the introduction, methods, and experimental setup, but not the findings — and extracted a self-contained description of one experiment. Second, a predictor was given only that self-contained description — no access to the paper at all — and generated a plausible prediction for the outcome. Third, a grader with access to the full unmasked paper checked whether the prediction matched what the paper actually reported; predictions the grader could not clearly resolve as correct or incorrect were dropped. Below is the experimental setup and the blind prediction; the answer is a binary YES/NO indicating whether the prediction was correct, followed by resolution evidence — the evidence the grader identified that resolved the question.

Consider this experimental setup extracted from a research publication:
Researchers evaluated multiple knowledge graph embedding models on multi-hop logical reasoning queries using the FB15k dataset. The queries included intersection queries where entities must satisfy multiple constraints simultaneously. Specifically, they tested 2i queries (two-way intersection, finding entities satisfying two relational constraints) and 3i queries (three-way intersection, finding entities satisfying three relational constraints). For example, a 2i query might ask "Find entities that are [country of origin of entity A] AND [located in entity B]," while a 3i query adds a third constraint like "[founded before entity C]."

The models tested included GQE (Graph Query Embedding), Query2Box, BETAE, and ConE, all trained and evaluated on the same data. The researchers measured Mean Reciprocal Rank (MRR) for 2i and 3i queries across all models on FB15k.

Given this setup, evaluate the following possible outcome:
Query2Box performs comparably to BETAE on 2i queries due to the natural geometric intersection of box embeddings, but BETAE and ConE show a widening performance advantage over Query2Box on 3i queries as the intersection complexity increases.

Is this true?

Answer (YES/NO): NO